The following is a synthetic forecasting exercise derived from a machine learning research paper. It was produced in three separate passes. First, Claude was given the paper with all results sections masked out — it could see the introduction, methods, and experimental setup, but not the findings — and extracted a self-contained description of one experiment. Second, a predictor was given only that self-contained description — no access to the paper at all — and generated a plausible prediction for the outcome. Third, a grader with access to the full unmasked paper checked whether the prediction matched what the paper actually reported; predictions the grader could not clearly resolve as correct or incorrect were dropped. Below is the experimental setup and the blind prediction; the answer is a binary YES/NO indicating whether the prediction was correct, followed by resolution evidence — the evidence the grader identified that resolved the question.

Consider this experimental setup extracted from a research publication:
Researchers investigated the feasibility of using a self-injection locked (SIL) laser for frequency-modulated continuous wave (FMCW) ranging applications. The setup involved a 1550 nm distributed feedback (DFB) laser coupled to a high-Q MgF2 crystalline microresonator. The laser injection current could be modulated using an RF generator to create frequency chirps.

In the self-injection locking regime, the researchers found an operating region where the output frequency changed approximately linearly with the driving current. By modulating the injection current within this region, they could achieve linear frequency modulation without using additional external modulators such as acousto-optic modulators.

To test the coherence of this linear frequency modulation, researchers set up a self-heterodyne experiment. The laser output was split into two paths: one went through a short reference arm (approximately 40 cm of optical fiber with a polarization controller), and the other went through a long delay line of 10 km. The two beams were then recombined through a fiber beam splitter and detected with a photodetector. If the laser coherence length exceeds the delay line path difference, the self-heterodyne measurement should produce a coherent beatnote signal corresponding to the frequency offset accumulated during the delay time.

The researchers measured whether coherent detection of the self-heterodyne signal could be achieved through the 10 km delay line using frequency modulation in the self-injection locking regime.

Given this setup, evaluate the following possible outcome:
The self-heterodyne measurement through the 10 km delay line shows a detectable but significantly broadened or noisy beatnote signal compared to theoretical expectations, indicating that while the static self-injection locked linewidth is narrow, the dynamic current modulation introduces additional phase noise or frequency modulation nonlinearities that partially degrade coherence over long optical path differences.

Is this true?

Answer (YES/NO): NO